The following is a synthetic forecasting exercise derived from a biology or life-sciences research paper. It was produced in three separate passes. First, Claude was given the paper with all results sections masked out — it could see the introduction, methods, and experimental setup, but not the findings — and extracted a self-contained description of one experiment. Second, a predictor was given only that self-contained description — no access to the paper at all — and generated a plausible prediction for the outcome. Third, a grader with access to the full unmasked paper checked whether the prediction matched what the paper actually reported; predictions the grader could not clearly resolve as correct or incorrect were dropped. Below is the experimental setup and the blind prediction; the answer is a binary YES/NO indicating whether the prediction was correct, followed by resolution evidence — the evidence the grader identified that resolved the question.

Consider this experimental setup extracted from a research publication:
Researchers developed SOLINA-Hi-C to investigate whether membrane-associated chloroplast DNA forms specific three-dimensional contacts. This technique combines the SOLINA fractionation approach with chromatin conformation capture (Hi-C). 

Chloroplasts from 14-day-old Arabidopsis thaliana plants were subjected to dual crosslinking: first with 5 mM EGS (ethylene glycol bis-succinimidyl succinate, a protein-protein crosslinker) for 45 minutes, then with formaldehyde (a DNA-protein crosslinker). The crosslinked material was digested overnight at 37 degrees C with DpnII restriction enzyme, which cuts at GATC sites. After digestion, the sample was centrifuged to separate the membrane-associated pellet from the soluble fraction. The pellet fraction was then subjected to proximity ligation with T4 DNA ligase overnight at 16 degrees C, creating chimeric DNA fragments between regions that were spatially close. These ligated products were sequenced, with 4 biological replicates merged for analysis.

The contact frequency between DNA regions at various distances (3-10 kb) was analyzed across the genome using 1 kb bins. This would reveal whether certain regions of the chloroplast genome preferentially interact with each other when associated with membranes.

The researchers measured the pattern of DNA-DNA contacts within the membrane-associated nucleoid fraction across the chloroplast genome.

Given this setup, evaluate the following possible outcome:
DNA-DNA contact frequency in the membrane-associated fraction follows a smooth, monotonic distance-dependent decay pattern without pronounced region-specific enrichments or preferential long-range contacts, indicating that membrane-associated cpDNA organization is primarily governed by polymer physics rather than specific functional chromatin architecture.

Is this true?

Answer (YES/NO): NO